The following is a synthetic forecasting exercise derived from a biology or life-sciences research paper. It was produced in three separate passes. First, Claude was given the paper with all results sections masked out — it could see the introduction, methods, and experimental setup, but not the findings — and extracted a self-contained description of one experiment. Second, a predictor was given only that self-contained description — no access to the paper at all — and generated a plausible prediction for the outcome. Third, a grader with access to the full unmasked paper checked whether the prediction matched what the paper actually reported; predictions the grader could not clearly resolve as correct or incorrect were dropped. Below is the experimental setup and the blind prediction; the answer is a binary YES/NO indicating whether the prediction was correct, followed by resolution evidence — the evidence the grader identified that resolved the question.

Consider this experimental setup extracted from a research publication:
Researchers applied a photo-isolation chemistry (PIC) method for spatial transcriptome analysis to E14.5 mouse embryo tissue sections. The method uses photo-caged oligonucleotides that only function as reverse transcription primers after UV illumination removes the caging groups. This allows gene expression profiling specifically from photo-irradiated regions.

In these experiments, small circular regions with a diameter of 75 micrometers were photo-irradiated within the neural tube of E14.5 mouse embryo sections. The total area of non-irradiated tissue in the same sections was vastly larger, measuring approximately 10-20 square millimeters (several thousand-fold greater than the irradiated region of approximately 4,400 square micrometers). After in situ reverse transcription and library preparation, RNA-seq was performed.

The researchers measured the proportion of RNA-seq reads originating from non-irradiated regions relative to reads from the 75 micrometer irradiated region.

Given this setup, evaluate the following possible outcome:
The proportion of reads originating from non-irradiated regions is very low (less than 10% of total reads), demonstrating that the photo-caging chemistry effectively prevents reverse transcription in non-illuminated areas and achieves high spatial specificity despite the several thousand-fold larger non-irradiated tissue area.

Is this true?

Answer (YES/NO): YES